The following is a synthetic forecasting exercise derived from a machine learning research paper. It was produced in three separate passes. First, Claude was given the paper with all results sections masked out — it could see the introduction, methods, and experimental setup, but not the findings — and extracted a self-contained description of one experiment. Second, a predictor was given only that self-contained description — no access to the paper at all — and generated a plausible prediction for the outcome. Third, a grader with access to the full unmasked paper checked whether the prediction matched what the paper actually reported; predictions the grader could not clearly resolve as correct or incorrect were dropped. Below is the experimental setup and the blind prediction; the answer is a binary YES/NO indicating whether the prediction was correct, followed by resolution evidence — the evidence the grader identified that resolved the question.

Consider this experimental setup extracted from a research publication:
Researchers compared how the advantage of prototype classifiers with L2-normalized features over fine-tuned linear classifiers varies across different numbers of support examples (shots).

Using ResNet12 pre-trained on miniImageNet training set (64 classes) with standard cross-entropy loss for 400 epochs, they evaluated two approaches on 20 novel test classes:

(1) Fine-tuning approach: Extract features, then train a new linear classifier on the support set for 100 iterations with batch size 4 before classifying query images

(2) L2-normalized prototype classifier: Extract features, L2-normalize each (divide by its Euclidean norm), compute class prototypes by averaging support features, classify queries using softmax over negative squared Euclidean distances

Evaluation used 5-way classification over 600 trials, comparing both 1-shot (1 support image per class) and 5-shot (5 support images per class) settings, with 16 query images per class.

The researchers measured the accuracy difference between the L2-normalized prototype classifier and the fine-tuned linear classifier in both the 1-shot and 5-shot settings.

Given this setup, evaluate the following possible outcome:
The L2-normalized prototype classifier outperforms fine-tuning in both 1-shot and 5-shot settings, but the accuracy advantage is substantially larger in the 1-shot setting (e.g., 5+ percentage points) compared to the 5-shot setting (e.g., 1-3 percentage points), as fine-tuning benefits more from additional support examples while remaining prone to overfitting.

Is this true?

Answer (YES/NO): NO